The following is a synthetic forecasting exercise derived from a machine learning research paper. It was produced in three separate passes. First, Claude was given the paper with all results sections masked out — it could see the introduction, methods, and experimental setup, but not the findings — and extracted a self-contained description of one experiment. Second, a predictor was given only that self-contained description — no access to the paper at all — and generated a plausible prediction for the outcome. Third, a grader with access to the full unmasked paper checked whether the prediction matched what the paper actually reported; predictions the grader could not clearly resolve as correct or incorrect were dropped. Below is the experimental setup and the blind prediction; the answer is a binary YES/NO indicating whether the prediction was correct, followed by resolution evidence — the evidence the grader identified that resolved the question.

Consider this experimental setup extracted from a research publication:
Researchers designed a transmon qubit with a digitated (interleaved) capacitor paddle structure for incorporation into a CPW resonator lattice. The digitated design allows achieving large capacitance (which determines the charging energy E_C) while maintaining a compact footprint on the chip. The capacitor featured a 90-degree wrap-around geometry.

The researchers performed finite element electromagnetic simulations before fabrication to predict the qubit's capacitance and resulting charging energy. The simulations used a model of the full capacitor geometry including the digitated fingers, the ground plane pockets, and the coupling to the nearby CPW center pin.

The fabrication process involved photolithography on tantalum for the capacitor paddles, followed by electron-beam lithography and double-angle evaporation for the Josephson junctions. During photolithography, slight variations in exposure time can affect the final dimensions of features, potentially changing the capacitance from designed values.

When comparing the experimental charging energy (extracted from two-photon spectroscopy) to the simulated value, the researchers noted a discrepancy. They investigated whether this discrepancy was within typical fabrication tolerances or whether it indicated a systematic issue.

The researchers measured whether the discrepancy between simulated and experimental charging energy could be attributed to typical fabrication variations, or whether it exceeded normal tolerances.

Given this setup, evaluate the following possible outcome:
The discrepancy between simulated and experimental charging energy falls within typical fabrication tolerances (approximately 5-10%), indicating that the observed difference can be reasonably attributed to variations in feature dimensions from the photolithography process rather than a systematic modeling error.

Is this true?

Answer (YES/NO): NO